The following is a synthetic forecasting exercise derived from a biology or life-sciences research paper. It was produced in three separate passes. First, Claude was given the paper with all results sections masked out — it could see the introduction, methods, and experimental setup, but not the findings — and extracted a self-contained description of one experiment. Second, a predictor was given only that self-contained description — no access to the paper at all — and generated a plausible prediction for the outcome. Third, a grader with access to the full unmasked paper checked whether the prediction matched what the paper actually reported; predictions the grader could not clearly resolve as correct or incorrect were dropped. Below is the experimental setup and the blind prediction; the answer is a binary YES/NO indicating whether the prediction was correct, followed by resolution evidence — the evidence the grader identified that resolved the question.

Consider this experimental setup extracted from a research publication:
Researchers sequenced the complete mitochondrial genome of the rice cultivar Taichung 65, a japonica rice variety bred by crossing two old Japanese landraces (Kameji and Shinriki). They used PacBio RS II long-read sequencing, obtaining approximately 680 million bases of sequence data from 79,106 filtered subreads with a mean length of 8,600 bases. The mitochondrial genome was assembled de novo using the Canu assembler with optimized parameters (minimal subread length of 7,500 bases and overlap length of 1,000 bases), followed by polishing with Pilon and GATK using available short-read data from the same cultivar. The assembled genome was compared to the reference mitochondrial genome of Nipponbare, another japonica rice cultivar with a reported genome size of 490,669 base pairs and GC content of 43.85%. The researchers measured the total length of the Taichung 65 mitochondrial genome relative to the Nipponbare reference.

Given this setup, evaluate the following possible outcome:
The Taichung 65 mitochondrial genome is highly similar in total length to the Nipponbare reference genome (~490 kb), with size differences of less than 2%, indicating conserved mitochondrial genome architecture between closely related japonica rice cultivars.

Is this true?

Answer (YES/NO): NO